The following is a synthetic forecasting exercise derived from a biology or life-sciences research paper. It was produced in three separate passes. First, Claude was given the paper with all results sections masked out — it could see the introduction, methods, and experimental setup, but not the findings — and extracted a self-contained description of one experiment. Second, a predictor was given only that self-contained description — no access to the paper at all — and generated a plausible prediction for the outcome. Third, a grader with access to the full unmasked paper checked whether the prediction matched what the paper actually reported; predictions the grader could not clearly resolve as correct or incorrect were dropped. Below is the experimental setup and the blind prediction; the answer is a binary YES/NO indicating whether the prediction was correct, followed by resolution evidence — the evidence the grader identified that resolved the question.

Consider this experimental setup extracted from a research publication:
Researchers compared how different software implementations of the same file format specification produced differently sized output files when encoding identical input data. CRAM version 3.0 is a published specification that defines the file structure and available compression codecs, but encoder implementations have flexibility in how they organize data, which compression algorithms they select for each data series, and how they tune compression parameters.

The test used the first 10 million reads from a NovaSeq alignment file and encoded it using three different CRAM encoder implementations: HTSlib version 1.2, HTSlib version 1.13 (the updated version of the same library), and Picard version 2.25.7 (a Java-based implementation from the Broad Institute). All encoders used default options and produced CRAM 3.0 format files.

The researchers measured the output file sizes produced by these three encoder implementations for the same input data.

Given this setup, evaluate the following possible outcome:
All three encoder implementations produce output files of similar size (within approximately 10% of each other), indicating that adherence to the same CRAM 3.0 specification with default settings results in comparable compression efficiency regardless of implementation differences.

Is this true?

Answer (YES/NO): NO